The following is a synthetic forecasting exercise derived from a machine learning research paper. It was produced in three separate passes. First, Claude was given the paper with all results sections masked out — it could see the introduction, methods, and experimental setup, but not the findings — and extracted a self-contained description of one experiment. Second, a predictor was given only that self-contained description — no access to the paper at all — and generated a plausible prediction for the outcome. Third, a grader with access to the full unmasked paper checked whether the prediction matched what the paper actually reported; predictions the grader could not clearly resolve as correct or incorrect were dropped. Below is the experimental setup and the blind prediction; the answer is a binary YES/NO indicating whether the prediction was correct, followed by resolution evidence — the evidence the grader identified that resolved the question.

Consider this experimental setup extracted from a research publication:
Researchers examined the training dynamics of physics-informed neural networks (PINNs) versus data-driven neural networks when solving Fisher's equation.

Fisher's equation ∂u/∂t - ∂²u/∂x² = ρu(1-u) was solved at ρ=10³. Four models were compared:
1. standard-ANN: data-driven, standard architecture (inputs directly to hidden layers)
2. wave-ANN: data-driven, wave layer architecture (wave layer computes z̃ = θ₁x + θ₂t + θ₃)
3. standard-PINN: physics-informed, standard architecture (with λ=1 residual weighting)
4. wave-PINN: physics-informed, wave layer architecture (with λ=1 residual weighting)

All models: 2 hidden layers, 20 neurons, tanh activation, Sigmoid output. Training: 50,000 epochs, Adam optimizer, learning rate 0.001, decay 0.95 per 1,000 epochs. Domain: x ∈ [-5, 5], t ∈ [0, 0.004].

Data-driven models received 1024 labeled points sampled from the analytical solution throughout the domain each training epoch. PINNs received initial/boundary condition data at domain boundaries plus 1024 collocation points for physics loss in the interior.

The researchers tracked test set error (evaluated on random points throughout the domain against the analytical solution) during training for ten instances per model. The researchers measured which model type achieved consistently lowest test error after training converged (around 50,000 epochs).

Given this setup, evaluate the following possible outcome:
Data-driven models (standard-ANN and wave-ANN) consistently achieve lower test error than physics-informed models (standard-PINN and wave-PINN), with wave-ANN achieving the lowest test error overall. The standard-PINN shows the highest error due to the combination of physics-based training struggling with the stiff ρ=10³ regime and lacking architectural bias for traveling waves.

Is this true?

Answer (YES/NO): NO